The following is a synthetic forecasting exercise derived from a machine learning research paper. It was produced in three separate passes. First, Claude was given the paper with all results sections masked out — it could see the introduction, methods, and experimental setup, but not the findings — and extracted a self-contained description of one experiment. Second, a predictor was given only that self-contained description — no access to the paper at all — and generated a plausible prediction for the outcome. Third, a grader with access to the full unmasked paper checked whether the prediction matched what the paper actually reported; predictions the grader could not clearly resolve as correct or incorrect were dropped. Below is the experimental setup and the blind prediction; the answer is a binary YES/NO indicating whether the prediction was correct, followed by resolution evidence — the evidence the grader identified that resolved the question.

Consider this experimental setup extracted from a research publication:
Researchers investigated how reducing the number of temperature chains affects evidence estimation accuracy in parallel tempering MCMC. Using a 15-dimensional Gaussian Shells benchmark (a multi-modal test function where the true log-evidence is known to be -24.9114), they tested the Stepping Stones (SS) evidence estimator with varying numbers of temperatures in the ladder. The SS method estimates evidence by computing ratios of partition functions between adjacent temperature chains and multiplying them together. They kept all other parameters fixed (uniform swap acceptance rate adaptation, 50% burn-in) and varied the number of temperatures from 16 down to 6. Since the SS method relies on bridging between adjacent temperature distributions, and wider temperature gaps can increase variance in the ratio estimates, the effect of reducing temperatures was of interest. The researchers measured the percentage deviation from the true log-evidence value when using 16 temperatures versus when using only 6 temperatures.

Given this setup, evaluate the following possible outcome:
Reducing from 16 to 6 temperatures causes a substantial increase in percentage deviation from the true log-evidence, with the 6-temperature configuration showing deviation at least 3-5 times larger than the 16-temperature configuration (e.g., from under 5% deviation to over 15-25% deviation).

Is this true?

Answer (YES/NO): NO